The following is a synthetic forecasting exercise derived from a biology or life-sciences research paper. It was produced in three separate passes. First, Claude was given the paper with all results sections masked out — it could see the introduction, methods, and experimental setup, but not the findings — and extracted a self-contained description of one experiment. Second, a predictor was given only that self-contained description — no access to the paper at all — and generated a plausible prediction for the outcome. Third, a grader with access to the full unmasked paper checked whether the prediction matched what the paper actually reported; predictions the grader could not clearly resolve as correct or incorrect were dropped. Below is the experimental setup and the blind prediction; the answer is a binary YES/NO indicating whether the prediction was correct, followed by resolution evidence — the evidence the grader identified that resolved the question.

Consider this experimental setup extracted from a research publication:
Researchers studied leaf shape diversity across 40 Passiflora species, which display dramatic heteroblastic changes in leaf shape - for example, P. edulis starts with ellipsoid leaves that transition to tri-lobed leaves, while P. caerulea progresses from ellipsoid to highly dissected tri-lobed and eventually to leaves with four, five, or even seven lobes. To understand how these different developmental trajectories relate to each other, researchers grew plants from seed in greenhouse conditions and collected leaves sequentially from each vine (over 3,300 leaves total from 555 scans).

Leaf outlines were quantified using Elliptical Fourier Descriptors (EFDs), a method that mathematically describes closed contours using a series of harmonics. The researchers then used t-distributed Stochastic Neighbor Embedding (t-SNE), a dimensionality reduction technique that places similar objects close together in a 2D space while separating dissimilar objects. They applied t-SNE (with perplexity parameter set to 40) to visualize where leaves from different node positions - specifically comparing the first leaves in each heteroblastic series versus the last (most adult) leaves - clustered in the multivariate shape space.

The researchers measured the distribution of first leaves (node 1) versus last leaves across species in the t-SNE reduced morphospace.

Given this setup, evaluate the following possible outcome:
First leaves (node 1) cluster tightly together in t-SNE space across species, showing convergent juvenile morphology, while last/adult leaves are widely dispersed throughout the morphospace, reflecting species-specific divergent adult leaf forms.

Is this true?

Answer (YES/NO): YES